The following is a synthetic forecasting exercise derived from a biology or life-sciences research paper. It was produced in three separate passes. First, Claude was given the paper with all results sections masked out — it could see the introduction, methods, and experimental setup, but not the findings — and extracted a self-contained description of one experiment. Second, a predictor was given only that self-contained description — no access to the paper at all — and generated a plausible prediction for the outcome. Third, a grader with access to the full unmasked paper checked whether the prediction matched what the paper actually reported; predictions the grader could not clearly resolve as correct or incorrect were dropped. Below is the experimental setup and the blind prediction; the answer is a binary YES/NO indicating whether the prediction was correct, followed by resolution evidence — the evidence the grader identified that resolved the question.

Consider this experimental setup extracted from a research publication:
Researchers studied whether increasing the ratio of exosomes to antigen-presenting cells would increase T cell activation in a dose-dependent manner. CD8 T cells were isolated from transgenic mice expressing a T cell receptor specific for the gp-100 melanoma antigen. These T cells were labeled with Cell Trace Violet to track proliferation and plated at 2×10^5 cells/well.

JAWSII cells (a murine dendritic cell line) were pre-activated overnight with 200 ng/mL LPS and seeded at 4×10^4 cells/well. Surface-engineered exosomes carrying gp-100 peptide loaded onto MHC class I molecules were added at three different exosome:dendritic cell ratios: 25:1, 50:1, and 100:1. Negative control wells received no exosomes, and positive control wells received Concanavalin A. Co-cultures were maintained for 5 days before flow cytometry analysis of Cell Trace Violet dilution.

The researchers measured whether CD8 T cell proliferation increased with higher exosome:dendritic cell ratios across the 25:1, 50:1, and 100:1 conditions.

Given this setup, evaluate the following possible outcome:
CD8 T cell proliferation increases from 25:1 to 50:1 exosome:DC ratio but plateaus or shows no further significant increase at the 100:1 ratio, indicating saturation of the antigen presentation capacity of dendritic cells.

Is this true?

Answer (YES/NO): NO